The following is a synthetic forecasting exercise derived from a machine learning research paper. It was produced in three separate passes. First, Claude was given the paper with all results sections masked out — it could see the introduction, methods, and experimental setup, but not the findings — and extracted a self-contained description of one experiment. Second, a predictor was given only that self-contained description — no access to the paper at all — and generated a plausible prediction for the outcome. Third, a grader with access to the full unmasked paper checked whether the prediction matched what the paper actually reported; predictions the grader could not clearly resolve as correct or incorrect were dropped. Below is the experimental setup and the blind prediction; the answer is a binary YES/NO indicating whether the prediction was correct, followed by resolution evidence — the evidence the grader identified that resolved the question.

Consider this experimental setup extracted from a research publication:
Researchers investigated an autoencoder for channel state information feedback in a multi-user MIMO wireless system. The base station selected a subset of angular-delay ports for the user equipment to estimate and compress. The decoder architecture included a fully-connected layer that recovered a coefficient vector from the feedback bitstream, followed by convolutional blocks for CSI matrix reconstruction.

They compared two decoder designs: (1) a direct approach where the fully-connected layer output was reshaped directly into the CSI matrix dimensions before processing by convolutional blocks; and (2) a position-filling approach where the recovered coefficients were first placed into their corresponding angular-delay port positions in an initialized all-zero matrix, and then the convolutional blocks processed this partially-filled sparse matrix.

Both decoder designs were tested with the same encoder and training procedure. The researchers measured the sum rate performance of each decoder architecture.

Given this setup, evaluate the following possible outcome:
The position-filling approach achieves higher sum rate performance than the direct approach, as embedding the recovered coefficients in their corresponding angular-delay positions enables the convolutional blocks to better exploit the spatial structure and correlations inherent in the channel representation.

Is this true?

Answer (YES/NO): YES